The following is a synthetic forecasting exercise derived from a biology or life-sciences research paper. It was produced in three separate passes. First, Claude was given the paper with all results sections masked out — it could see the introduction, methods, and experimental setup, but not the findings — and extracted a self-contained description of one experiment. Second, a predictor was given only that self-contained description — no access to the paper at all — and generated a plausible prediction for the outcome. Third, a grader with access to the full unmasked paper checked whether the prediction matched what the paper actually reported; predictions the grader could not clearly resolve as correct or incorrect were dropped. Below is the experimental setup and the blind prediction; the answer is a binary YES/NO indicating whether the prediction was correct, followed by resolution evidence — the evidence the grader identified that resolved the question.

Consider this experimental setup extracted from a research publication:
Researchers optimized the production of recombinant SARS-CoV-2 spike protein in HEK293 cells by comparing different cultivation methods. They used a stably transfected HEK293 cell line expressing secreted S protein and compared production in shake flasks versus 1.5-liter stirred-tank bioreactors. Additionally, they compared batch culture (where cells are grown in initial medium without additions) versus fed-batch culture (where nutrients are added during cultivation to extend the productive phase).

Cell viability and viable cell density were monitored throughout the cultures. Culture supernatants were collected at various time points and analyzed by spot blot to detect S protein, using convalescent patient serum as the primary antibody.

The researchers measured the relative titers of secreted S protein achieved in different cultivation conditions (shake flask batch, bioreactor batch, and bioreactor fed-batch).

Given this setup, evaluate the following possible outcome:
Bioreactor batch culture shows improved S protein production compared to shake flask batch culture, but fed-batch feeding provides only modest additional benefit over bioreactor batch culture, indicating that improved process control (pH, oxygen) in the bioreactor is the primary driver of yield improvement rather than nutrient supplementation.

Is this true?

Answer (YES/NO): NO